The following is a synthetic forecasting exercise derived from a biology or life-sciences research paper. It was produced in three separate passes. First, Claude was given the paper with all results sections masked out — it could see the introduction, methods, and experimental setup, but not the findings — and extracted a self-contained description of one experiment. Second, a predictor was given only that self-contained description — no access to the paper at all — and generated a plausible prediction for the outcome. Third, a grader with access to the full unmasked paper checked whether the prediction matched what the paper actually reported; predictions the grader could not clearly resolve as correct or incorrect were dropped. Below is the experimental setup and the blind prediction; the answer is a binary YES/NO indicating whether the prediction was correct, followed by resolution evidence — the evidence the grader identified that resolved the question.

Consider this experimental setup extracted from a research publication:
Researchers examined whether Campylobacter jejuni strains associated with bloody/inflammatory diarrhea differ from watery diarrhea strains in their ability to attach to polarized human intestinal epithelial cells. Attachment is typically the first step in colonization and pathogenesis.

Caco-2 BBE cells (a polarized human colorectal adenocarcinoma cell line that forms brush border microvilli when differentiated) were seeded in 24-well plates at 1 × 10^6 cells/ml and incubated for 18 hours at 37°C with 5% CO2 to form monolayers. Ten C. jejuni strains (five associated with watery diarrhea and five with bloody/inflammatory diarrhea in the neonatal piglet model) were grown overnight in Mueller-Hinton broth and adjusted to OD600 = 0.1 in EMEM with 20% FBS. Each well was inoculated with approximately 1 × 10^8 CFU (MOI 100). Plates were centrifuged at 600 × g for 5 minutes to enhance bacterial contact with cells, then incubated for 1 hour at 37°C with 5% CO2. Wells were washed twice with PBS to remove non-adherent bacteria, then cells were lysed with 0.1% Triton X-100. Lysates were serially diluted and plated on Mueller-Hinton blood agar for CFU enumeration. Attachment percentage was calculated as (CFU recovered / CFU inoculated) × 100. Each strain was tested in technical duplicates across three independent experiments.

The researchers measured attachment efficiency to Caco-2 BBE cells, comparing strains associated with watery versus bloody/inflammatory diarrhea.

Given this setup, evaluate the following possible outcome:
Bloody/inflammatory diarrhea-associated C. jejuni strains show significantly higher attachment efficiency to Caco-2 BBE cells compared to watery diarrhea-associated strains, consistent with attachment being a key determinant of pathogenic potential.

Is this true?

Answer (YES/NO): NO